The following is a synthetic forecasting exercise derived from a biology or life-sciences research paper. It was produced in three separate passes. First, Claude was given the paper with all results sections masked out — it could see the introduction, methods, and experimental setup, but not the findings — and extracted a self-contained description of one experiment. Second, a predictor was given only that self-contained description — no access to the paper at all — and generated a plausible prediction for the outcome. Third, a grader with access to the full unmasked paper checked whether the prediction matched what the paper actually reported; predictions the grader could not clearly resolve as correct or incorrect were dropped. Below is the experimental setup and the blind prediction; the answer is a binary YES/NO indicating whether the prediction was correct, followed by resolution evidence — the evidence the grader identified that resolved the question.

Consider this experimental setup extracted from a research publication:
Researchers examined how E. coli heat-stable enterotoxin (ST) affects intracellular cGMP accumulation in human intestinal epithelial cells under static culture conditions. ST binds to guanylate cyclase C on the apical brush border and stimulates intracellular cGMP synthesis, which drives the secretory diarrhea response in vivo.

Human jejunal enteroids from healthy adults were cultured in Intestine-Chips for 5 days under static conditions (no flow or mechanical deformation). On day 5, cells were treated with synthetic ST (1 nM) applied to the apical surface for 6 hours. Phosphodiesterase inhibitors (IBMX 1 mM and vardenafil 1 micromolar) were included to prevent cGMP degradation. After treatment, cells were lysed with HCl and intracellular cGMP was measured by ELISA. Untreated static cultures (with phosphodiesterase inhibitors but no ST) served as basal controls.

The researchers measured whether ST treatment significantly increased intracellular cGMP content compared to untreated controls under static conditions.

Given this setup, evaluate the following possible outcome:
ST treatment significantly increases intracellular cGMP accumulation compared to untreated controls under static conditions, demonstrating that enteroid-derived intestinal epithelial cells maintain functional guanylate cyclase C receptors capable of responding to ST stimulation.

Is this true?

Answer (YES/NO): NO